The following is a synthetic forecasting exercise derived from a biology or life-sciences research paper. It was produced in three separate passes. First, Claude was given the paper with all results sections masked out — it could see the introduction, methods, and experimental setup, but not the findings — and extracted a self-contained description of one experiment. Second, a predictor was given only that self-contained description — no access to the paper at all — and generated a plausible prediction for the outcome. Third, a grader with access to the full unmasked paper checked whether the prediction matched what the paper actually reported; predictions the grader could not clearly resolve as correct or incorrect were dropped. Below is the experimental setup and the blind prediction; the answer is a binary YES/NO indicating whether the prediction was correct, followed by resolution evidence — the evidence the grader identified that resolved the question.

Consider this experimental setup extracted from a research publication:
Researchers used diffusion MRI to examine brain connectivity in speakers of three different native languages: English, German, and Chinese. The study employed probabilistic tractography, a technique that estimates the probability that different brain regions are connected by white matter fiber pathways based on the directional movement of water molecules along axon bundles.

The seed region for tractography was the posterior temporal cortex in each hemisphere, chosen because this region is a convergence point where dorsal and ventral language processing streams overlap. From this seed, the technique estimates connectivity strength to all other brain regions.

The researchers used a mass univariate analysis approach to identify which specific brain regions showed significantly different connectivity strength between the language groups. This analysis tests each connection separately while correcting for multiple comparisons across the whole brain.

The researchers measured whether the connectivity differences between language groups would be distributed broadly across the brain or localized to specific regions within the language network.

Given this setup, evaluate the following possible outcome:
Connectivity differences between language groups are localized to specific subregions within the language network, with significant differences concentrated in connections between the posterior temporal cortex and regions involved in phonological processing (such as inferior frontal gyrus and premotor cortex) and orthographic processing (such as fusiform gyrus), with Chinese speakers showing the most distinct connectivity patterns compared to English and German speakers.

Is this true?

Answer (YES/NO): NO